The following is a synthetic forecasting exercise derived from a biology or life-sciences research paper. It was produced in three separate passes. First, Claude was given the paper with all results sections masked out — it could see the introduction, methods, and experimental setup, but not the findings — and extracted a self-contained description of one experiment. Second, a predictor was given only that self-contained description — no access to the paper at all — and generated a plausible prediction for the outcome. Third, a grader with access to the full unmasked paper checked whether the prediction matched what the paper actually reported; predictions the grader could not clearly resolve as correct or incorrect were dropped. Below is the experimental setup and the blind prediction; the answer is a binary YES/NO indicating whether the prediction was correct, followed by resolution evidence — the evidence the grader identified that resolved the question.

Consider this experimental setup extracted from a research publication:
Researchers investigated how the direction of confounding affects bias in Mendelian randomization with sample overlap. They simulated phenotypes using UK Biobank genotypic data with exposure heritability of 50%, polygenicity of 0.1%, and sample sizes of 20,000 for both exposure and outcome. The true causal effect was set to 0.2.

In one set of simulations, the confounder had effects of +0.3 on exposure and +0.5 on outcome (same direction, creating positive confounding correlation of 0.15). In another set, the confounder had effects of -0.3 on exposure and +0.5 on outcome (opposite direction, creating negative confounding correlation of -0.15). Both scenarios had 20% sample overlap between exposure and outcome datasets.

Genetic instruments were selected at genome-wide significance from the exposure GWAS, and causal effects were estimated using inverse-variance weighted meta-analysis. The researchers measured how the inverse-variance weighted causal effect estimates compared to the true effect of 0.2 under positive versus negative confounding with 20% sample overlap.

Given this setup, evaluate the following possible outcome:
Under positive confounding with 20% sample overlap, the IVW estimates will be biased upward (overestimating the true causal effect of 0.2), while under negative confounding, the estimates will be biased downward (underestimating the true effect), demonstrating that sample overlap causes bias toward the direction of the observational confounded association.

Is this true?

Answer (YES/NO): NO